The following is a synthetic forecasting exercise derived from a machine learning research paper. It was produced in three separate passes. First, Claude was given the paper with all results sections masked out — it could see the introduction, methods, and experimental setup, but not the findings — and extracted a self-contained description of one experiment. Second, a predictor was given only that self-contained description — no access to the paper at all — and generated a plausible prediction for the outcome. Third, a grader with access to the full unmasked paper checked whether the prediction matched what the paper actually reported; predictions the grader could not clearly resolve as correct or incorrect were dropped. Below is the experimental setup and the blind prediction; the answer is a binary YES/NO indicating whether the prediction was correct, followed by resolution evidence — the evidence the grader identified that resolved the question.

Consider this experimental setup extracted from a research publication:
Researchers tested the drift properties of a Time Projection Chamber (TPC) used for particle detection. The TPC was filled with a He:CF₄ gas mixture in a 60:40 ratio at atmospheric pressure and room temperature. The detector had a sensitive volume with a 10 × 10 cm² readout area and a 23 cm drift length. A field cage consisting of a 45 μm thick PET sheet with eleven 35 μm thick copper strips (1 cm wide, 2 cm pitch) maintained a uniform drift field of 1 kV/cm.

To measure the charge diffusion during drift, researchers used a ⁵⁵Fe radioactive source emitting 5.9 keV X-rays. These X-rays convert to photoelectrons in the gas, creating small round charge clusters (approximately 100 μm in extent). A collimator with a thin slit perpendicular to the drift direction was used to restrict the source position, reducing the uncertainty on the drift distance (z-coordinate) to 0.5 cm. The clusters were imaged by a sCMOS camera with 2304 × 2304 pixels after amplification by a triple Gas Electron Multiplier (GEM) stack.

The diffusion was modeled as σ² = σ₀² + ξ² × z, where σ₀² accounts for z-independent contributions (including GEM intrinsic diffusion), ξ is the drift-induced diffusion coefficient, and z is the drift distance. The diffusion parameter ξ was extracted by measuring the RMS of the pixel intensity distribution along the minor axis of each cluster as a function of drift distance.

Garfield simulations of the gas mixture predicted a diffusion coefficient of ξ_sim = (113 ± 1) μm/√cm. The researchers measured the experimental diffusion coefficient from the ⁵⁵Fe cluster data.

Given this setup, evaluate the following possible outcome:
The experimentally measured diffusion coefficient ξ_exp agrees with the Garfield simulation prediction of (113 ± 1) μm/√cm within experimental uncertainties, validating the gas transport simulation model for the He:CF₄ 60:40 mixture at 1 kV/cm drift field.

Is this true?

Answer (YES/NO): YES